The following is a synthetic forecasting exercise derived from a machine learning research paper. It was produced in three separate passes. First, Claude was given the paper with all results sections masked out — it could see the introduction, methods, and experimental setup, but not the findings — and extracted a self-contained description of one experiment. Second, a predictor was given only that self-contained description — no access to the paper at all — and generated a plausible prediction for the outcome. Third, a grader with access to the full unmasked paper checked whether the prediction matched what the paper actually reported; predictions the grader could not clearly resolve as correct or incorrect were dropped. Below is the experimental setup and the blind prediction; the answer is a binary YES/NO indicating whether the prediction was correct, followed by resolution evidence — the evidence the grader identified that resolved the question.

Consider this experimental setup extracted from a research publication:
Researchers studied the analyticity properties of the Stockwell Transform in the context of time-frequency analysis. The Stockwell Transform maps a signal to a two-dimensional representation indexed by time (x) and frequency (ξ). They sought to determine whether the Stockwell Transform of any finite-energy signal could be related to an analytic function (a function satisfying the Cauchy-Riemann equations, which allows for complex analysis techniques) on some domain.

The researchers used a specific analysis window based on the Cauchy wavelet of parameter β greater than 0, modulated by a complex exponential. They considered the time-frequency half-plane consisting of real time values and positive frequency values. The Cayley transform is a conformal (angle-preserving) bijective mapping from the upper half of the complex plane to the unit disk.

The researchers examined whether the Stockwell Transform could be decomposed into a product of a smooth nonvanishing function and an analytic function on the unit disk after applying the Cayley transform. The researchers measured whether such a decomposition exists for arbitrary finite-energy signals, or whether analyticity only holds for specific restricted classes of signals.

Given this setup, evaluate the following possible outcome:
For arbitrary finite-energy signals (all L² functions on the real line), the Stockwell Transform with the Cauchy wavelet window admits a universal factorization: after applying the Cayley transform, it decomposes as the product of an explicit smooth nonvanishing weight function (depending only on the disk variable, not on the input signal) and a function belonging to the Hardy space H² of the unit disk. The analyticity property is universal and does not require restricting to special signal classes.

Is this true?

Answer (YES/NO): NO